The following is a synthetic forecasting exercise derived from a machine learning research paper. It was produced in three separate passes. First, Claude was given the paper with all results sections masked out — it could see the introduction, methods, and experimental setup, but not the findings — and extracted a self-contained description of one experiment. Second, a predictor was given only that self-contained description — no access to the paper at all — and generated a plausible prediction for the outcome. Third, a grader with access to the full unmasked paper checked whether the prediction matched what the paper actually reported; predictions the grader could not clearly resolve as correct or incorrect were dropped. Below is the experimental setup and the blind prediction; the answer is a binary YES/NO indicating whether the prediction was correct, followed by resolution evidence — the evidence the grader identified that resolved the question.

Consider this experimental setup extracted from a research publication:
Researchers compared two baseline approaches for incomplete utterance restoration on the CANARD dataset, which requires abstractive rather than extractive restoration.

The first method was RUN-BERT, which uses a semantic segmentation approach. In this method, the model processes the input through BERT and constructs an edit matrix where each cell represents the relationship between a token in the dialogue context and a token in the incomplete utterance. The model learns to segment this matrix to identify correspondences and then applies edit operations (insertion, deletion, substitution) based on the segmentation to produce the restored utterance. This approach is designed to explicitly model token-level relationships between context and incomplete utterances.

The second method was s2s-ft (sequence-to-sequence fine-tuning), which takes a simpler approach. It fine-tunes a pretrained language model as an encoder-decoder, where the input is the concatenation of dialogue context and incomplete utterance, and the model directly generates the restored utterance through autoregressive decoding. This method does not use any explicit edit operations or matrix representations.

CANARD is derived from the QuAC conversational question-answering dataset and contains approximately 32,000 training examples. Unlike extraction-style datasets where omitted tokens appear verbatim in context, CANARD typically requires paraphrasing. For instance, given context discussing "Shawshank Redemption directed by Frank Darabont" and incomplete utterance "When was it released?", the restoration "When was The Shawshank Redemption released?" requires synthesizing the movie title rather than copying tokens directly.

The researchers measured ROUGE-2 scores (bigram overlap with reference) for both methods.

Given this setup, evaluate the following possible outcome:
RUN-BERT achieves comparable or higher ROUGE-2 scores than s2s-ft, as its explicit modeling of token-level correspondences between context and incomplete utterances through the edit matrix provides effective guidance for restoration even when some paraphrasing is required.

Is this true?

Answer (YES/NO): NO